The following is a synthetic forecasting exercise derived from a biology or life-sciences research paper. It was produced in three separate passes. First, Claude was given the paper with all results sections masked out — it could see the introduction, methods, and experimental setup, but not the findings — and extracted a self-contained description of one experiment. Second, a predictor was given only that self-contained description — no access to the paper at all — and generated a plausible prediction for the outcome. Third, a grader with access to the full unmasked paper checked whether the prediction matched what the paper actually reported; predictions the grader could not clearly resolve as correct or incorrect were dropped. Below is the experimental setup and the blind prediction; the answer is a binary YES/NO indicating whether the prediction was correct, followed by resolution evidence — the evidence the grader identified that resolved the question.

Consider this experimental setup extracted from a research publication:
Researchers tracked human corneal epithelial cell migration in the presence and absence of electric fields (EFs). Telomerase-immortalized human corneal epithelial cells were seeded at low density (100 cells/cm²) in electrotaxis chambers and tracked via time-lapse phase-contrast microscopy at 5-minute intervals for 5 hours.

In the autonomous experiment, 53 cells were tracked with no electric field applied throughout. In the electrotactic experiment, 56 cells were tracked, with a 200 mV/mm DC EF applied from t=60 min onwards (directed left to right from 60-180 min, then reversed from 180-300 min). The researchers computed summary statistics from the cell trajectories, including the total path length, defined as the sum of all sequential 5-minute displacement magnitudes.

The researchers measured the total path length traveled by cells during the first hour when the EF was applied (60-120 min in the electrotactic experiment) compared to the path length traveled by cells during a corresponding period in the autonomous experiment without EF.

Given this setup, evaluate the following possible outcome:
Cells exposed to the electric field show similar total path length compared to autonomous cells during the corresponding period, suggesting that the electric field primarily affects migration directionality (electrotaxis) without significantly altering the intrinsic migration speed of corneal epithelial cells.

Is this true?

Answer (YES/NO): YES